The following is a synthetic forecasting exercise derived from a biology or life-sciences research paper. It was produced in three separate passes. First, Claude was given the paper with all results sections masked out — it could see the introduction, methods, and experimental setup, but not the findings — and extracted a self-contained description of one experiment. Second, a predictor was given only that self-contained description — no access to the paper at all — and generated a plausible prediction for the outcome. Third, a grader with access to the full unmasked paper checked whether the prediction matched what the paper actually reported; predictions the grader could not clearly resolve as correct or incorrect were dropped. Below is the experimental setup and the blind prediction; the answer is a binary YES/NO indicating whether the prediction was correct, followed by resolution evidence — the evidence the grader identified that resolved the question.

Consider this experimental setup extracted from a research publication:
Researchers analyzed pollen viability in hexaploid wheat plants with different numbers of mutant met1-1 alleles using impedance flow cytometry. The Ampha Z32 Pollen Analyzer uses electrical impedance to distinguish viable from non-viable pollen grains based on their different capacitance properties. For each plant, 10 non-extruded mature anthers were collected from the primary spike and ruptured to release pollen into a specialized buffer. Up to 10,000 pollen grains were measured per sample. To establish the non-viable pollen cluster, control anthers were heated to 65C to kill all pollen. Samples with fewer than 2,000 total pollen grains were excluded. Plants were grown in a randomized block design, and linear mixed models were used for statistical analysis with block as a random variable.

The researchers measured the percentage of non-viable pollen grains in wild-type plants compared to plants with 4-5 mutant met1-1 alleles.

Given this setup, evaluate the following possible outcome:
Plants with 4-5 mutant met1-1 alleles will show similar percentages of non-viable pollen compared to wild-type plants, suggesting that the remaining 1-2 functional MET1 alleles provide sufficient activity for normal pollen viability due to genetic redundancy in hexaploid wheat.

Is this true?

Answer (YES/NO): YES